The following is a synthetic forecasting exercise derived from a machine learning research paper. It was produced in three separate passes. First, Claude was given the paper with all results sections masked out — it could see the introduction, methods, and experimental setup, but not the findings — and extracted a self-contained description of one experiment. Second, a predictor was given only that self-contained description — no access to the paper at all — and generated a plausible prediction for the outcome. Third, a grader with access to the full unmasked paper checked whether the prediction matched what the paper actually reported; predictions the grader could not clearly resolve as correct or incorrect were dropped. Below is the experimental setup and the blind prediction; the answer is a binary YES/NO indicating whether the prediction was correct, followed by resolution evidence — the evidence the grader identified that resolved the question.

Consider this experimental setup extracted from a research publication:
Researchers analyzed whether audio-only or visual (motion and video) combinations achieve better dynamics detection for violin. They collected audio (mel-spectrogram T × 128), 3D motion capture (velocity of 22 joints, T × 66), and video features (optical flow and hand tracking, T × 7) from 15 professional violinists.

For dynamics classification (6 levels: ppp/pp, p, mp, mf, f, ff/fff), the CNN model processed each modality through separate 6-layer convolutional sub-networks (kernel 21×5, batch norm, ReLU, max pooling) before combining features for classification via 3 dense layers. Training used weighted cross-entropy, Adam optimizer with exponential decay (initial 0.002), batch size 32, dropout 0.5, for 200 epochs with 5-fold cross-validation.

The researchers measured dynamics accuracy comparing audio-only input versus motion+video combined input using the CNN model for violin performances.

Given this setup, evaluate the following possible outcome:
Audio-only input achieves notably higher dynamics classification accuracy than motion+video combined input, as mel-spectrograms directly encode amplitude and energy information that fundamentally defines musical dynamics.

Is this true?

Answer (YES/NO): NO